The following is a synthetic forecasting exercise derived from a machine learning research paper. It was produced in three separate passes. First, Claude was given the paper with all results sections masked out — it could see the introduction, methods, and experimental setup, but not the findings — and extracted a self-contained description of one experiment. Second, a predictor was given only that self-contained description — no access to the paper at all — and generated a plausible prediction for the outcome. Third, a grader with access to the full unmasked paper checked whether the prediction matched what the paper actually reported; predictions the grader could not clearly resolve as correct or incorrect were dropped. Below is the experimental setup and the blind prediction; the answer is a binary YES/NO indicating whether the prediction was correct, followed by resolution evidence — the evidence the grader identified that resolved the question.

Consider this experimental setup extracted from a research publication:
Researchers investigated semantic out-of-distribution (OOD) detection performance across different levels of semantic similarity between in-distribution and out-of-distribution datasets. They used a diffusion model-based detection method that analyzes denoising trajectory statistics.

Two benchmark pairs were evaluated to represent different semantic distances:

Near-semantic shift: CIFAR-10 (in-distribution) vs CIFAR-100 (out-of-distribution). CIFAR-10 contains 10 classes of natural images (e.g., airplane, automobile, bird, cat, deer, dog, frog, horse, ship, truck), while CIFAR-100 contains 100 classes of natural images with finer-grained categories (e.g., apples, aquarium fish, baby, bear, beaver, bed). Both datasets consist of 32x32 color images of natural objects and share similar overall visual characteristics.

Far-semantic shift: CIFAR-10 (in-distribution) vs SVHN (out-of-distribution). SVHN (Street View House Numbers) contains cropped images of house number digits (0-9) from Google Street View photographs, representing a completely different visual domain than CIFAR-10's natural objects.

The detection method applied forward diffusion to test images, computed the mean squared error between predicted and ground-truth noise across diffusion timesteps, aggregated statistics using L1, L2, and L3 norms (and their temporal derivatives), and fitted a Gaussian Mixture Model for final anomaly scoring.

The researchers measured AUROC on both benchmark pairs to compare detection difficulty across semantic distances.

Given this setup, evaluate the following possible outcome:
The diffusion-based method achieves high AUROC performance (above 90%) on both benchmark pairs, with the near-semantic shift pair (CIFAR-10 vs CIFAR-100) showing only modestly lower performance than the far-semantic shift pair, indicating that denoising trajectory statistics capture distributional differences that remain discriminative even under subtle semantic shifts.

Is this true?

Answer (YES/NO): NO